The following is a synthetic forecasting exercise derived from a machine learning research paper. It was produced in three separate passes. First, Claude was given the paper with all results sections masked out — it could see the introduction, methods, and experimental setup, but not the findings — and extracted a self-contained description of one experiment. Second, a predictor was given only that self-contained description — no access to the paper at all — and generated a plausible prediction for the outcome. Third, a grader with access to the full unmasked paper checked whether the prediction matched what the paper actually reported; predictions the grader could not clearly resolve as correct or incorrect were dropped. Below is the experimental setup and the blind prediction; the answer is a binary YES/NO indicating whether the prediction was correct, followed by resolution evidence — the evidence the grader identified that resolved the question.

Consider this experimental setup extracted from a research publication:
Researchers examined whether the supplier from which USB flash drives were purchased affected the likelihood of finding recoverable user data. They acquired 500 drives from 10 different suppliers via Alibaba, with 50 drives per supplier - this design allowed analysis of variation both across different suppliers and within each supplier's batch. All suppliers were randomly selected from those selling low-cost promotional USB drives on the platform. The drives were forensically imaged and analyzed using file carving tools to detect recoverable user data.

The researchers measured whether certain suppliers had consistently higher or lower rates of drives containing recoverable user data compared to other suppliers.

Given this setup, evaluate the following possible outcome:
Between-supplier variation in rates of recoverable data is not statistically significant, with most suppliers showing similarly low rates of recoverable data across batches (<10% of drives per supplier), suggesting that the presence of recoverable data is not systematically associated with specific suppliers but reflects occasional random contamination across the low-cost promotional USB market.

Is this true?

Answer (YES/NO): NO